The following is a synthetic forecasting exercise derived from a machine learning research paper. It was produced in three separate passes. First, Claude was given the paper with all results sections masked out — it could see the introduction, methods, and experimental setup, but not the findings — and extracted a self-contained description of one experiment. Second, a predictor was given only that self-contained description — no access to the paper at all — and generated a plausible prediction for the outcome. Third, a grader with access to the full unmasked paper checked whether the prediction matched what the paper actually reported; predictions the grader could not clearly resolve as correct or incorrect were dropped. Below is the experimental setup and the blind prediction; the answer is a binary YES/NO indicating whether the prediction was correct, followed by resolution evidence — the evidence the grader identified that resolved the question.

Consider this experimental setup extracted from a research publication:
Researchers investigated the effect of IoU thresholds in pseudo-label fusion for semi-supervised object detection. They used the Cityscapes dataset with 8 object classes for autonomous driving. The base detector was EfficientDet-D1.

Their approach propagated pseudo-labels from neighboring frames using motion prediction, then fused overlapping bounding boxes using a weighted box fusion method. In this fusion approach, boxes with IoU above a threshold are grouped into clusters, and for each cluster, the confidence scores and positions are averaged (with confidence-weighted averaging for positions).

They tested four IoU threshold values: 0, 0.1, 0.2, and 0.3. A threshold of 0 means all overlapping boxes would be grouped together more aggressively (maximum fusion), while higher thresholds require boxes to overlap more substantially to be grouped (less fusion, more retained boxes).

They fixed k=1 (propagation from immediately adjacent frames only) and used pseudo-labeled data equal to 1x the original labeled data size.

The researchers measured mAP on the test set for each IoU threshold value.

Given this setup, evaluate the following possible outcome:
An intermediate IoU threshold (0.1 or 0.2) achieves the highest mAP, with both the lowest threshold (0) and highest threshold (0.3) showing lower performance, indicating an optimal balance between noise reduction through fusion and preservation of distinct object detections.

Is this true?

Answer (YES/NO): NO